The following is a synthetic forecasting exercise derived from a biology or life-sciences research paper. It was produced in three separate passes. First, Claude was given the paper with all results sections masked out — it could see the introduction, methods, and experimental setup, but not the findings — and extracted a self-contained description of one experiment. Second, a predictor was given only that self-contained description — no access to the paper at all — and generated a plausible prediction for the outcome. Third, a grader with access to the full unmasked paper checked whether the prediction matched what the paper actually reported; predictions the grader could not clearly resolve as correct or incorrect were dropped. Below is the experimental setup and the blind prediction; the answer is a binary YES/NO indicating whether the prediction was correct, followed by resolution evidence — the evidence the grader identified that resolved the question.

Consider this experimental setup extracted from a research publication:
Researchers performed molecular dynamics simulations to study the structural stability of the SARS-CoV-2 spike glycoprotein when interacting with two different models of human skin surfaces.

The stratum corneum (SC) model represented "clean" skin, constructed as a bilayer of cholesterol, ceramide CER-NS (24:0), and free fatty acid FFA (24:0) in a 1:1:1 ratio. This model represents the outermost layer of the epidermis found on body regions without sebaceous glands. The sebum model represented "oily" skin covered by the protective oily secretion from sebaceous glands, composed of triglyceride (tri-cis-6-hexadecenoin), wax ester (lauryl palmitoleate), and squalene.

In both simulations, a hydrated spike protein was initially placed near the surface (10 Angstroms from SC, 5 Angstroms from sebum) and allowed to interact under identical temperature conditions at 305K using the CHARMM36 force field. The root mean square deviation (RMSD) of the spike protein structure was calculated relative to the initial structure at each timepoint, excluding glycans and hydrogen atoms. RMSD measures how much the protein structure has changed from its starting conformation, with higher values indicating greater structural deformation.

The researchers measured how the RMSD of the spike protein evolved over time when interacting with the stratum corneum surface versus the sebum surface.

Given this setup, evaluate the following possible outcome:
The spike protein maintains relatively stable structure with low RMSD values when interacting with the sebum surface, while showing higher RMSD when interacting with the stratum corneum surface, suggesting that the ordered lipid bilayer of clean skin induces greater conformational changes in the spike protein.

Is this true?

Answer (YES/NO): YES